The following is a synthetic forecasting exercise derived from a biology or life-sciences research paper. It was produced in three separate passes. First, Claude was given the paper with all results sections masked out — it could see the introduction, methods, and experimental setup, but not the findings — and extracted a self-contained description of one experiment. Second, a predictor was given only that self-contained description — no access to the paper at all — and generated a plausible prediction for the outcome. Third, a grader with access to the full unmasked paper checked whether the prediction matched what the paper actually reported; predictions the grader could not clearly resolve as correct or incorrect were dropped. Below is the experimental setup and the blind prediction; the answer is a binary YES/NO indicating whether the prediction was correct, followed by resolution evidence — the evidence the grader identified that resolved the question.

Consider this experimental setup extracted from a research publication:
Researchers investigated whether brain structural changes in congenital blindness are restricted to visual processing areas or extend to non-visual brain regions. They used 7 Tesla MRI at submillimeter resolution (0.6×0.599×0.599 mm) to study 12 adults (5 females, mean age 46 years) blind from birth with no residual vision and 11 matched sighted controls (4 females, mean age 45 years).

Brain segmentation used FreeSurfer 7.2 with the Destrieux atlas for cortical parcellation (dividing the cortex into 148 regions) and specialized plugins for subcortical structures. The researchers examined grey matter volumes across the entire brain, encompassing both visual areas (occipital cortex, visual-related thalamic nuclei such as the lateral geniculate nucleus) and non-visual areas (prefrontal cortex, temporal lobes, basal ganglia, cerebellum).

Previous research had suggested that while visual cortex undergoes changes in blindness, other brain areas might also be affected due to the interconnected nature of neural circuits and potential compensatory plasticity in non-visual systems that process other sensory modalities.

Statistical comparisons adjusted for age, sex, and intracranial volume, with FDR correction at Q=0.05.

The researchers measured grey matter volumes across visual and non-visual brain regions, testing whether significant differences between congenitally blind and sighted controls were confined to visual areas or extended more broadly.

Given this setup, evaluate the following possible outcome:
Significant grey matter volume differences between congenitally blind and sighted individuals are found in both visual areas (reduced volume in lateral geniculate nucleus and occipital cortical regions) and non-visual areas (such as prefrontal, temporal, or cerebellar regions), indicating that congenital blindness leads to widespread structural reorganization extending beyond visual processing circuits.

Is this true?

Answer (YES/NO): YES